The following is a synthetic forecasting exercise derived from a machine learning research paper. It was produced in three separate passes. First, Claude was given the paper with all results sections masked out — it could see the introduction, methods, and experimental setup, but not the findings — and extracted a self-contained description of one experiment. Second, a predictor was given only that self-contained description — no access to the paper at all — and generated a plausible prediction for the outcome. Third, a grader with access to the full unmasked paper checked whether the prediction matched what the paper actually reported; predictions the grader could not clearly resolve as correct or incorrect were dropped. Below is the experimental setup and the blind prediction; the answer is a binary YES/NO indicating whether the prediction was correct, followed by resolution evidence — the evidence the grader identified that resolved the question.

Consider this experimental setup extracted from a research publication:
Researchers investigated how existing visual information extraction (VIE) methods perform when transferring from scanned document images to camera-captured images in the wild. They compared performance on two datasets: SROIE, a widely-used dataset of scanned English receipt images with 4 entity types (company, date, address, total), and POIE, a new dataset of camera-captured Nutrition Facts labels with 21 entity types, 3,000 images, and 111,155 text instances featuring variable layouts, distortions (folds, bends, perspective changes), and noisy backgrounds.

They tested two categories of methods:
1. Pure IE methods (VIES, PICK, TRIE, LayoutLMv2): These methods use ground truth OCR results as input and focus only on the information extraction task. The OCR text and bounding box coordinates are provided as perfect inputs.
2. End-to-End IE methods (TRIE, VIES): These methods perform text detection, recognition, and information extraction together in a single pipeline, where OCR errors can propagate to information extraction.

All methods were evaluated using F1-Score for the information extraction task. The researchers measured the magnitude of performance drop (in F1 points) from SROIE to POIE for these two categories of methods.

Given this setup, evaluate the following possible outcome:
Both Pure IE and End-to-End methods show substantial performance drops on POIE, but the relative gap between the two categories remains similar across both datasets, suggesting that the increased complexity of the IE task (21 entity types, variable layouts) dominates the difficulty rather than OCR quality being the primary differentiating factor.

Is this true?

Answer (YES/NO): NO